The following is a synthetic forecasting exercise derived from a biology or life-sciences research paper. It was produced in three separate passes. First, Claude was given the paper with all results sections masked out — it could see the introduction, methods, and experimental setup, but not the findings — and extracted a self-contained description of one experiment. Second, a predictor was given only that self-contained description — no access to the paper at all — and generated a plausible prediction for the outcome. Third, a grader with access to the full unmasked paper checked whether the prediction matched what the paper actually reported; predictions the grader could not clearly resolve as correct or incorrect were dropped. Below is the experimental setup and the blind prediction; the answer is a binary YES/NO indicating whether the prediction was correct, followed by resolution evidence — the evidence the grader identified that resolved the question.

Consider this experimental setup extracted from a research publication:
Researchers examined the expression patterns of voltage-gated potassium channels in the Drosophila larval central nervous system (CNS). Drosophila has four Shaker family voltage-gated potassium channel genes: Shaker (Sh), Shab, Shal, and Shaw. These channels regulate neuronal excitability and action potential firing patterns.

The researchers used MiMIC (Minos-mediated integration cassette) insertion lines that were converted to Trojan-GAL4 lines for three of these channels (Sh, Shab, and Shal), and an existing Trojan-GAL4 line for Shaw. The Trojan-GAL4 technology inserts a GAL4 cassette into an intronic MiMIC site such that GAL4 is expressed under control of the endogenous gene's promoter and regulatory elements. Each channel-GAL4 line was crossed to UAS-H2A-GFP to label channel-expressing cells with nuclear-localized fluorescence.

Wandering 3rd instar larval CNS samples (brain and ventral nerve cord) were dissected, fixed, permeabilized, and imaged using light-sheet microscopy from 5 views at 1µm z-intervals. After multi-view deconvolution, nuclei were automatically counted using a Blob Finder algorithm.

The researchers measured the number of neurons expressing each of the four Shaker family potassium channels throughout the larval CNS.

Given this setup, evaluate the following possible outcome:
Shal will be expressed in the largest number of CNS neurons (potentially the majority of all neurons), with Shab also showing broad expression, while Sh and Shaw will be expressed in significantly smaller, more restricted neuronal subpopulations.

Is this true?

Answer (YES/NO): NO